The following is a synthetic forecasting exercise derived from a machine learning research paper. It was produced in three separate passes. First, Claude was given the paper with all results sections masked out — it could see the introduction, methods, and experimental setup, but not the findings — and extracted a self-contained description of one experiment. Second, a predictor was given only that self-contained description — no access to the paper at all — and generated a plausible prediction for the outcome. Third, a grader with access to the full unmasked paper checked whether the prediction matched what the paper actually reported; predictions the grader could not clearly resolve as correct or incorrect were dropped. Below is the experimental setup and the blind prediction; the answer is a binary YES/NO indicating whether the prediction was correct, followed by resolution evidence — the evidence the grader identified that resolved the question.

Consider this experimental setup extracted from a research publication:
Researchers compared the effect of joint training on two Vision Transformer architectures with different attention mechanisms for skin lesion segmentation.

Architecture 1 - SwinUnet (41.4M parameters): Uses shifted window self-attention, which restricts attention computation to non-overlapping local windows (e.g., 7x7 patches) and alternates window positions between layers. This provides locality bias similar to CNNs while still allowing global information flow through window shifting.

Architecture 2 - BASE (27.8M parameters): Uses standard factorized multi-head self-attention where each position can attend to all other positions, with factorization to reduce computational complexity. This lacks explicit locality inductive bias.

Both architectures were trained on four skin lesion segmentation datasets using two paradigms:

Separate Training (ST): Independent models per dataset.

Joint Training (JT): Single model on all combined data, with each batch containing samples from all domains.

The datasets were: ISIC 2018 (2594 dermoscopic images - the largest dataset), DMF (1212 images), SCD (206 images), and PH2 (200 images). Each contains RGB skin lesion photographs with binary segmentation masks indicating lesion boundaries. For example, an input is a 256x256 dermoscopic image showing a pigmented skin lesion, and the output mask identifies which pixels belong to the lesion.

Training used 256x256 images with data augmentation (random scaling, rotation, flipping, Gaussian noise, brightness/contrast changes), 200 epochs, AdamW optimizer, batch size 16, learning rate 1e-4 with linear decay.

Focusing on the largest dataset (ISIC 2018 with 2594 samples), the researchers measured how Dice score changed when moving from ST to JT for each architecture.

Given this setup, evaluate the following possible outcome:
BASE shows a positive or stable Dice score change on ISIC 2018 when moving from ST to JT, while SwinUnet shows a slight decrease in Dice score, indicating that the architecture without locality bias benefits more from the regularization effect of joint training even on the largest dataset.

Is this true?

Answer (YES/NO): NO